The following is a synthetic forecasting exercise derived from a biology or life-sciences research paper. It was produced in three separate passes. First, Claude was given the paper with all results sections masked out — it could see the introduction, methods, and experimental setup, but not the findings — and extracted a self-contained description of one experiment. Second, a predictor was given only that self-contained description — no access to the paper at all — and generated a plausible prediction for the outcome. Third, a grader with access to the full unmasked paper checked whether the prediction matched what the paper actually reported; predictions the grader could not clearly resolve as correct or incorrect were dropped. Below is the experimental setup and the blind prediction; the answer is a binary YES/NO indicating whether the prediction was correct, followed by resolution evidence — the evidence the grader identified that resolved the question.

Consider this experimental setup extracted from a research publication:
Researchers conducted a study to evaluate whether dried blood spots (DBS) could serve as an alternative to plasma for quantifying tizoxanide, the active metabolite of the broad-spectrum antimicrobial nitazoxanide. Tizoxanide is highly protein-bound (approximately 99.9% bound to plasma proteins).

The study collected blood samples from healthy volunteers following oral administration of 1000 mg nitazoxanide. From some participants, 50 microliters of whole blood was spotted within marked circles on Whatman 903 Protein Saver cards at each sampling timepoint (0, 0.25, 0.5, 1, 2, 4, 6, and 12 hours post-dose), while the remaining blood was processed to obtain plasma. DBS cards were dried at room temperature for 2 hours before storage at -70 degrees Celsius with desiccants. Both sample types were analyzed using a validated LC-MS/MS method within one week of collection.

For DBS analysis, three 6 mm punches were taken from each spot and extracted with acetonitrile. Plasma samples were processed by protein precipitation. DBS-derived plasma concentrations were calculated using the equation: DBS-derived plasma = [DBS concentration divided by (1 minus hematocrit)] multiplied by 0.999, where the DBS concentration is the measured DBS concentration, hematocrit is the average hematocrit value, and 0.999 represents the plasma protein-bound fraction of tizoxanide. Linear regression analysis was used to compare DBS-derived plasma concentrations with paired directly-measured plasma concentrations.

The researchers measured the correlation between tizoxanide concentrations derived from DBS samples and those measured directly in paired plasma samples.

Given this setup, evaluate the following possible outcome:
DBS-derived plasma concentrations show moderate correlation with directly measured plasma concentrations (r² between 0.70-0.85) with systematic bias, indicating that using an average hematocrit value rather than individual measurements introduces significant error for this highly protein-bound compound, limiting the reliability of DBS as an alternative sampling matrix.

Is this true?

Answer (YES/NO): NO